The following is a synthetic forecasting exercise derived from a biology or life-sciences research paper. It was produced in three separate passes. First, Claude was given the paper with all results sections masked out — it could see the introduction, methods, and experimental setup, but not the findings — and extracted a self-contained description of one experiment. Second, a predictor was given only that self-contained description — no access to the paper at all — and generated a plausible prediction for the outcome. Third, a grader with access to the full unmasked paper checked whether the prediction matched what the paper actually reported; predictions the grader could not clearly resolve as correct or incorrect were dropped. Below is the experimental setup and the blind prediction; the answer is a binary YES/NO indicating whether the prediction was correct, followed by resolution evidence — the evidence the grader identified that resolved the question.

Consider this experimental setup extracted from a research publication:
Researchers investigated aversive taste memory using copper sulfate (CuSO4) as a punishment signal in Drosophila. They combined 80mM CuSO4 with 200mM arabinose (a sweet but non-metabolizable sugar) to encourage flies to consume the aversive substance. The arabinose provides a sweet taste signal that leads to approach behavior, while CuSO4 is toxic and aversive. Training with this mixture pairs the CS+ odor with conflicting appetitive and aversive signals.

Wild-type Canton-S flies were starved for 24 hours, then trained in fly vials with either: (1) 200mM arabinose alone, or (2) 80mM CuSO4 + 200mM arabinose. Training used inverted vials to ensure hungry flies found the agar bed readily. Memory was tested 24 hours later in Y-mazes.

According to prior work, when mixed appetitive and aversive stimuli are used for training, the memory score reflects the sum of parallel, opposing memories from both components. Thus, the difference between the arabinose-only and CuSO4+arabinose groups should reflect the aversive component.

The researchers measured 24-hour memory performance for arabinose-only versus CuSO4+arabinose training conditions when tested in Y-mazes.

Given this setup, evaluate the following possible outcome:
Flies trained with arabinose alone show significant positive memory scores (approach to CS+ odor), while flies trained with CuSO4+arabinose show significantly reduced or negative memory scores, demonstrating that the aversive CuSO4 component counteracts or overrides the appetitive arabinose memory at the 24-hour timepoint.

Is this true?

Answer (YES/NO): YES